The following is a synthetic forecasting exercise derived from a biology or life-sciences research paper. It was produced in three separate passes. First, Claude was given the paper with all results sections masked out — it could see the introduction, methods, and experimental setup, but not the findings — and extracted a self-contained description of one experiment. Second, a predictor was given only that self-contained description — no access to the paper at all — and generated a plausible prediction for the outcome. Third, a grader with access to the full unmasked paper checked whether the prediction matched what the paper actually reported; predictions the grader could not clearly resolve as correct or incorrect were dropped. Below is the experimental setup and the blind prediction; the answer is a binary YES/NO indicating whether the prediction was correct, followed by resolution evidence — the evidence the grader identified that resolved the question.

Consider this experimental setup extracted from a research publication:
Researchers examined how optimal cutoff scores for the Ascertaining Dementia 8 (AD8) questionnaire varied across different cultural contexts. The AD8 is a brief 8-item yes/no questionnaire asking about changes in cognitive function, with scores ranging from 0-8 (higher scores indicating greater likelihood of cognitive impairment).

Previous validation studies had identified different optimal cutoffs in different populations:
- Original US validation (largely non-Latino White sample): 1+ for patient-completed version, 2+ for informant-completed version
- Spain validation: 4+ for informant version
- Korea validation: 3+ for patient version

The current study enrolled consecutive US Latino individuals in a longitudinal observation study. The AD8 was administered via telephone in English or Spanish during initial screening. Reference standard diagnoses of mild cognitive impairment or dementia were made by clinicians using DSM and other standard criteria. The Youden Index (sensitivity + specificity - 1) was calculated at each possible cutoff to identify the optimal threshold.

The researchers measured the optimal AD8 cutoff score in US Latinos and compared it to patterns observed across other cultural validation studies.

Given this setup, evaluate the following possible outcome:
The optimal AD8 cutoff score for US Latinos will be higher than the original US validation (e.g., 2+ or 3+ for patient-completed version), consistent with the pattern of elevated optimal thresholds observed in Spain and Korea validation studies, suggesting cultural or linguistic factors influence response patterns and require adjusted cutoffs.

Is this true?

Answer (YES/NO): YES